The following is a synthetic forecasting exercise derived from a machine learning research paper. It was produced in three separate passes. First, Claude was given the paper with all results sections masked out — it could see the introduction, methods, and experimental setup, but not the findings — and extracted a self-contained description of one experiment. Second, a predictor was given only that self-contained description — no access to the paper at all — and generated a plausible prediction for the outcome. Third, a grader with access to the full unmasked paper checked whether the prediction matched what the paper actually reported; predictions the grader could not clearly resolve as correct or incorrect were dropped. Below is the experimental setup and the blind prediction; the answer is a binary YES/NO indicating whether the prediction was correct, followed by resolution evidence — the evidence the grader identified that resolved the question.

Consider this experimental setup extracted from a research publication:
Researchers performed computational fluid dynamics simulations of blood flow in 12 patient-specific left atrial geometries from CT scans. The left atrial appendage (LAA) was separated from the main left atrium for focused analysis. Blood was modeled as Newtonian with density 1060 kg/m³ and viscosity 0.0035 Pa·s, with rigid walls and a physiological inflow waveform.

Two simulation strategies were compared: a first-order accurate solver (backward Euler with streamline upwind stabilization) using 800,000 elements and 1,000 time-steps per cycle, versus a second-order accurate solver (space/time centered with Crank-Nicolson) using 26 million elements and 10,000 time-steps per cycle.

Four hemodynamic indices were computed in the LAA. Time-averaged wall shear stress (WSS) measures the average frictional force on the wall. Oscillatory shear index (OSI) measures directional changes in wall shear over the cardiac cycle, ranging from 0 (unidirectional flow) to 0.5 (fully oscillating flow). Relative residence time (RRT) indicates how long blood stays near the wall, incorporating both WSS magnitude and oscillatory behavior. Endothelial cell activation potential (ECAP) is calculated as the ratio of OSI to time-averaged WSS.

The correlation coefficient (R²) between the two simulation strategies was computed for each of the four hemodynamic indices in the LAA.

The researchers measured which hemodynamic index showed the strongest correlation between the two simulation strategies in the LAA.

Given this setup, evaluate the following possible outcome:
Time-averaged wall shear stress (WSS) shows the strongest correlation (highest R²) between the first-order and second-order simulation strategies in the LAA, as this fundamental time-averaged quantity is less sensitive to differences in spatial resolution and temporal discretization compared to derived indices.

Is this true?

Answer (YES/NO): YES